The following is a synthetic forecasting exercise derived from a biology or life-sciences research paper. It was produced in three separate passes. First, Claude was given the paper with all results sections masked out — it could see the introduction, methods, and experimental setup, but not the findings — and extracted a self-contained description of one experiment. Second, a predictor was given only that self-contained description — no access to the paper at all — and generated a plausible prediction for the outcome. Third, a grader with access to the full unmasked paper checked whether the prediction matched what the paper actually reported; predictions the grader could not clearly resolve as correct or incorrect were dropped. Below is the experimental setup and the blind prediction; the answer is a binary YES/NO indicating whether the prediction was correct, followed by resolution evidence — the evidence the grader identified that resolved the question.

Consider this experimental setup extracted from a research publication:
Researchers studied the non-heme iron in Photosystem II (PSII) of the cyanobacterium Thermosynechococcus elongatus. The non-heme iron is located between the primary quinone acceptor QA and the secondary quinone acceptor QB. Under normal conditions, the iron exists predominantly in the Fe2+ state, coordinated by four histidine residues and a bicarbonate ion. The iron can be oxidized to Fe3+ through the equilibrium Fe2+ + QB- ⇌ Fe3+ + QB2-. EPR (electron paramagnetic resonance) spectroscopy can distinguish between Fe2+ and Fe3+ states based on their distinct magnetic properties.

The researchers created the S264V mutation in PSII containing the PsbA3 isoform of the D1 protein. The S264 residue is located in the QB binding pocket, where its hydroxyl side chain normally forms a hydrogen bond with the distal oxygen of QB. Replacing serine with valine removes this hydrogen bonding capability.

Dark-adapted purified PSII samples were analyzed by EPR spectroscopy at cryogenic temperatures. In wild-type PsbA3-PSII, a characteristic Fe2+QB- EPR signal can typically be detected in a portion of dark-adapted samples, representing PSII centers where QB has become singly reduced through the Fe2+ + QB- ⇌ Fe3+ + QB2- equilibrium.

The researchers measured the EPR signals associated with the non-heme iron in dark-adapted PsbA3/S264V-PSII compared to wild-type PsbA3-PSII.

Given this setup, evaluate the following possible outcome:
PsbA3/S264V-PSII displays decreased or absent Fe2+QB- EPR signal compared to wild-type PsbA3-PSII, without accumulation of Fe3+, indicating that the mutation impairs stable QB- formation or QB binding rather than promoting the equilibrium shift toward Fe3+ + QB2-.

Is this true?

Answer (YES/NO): NO